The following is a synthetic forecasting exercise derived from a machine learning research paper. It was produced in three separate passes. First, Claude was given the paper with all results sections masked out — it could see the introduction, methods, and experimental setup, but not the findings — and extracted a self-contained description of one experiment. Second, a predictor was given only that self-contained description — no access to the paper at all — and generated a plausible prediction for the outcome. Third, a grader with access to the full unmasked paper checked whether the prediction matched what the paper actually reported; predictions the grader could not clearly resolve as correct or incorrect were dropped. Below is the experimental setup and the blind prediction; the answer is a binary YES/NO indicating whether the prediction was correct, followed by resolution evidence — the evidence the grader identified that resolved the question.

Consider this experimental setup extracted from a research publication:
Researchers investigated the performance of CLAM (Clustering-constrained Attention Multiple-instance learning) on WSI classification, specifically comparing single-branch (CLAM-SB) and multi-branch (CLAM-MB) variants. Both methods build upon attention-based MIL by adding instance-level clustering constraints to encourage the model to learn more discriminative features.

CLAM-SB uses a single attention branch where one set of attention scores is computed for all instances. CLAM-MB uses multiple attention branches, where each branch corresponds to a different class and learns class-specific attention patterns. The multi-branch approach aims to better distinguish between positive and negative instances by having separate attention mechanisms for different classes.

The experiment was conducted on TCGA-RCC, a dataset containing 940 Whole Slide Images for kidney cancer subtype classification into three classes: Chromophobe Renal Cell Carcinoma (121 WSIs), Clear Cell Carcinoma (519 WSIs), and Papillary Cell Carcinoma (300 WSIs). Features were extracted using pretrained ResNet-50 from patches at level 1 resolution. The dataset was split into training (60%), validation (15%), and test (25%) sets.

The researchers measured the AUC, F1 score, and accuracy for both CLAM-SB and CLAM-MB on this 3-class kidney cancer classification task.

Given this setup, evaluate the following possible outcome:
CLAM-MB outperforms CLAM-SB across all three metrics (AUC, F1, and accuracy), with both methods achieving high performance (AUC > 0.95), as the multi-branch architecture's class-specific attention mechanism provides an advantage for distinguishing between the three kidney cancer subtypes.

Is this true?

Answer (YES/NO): YES